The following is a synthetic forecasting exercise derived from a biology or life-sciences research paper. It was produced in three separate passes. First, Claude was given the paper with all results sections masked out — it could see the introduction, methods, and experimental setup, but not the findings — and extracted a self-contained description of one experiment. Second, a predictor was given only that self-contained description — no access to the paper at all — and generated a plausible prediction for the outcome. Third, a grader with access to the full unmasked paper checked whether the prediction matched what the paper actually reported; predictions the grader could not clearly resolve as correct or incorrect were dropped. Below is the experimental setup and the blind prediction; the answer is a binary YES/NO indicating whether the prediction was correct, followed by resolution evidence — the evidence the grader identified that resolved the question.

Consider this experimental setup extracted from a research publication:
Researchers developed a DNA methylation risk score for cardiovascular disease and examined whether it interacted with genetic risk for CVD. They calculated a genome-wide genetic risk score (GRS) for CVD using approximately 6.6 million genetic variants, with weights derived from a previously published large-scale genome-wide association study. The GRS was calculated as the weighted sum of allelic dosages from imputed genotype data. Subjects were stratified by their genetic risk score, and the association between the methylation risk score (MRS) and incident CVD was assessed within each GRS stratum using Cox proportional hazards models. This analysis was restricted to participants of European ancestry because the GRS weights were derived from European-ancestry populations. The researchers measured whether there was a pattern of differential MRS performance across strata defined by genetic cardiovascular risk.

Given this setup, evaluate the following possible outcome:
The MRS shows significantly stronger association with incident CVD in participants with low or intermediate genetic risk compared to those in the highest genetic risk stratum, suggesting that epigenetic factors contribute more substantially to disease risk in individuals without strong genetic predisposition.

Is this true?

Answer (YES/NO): NO